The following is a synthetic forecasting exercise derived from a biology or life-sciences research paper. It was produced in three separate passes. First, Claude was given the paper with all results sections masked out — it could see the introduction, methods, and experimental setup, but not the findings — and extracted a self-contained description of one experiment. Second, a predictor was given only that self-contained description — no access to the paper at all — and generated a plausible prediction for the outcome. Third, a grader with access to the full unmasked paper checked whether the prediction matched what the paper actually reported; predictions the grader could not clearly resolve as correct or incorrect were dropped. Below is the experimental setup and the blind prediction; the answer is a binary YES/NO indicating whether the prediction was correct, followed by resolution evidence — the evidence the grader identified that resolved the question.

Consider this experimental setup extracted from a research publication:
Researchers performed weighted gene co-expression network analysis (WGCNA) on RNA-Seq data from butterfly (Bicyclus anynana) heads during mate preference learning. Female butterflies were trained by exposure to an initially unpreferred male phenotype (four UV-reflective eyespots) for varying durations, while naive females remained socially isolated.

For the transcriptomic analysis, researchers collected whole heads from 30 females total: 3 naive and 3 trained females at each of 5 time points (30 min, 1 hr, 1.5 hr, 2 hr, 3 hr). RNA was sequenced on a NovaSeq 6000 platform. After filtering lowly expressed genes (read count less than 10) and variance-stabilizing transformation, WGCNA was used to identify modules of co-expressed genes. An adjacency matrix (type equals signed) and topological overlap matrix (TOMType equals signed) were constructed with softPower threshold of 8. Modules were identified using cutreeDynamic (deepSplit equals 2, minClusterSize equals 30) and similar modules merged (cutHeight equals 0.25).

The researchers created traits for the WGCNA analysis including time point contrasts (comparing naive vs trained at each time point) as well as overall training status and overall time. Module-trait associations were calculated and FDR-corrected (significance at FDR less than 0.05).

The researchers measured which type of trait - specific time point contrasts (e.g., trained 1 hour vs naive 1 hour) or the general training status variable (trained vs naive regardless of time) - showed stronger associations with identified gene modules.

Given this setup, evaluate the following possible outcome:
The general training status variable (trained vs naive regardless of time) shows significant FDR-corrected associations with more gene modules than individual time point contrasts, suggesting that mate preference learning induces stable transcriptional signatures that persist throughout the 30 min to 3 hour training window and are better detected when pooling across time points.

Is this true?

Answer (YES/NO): NO